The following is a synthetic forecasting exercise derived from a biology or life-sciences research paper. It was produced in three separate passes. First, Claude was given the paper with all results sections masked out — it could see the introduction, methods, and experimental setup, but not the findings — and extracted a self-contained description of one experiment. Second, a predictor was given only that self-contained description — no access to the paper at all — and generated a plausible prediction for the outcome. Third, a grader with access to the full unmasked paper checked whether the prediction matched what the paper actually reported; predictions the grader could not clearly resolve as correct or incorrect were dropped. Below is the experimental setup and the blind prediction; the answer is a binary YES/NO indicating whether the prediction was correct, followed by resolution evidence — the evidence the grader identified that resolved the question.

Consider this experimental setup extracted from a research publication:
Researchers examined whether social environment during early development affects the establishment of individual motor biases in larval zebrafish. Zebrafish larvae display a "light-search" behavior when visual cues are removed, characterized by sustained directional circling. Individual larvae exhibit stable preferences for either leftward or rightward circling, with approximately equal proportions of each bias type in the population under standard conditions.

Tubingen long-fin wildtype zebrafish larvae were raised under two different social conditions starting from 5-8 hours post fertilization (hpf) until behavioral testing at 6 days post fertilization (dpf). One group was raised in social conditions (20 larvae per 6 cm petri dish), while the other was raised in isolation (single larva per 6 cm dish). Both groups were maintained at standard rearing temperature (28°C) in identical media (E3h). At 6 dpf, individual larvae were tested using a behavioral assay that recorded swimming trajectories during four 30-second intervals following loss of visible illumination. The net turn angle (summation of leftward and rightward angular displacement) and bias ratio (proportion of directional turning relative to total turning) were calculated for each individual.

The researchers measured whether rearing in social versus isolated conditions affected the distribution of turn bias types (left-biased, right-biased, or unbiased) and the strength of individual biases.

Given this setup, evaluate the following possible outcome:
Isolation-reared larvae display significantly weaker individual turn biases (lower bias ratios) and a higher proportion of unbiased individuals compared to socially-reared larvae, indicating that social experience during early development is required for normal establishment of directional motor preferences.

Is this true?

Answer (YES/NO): NO